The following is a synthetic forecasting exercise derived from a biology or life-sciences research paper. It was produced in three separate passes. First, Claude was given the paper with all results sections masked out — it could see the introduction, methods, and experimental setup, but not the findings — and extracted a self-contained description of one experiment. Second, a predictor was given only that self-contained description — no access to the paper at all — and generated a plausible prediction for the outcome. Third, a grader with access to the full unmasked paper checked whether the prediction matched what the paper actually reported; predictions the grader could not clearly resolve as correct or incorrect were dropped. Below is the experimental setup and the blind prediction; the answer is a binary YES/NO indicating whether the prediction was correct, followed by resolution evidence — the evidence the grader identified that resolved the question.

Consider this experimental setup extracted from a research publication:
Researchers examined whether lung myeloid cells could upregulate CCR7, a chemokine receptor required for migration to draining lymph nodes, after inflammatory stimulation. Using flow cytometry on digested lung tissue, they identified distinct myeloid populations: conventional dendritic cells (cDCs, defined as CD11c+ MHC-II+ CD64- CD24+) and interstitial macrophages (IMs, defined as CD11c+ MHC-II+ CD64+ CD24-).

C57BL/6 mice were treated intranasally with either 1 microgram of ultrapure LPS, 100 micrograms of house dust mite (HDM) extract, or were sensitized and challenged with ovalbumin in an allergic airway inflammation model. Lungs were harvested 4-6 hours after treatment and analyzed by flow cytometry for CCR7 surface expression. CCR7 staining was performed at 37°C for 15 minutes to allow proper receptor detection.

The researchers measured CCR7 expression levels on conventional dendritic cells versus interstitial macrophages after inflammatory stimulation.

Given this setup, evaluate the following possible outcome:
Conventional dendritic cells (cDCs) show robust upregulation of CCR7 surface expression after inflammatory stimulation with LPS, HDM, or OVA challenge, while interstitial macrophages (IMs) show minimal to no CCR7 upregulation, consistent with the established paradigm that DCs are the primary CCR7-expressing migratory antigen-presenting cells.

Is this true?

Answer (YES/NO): YES